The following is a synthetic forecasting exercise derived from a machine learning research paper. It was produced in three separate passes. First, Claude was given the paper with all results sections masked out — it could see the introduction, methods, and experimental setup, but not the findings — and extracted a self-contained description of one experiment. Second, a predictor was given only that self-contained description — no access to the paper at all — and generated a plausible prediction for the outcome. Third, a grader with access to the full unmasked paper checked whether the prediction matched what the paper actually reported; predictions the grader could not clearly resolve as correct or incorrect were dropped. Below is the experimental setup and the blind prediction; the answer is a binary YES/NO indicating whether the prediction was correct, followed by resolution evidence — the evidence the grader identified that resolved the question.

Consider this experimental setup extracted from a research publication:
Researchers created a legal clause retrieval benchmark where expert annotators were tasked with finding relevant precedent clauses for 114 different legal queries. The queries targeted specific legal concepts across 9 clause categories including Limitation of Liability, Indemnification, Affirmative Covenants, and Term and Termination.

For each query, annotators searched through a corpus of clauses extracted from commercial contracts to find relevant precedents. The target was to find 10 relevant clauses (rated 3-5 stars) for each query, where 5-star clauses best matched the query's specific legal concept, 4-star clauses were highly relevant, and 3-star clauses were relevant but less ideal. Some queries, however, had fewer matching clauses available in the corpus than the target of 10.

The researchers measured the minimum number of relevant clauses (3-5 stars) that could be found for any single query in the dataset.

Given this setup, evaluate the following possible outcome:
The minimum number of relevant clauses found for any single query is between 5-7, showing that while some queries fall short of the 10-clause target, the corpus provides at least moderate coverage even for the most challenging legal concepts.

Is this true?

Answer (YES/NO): YES